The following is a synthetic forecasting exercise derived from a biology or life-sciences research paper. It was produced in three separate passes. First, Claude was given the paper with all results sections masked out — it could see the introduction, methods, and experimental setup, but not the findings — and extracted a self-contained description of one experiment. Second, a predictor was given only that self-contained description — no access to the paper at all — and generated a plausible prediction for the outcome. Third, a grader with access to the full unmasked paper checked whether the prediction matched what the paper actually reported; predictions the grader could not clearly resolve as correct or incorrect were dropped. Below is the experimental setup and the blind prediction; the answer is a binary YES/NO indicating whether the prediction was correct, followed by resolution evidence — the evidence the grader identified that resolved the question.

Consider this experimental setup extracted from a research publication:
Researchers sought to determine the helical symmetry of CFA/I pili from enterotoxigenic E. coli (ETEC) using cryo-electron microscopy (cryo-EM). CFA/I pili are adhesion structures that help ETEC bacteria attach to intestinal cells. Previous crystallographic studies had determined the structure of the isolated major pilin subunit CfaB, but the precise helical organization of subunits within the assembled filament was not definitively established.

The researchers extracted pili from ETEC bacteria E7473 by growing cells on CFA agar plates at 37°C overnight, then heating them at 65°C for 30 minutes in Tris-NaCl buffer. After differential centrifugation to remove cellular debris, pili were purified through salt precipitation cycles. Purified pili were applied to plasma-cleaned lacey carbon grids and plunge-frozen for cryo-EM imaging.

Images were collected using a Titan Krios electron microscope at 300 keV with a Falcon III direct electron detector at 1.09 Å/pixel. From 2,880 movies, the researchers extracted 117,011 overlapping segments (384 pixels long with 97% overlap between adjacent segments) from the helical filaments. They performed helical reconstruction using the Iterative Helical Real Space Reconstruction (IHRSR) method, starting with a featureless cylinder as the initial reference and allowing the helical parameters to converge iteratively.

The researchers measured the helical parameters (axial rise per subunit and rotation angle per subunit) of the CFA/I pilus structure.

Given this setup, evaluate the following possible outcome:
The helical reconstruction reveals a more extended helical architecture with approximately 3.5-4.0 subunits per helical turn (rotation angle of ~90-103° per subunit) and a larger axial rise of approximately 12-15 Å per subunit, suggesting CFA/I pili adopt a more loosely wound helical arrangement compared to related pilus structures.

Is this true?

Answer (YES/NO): NO